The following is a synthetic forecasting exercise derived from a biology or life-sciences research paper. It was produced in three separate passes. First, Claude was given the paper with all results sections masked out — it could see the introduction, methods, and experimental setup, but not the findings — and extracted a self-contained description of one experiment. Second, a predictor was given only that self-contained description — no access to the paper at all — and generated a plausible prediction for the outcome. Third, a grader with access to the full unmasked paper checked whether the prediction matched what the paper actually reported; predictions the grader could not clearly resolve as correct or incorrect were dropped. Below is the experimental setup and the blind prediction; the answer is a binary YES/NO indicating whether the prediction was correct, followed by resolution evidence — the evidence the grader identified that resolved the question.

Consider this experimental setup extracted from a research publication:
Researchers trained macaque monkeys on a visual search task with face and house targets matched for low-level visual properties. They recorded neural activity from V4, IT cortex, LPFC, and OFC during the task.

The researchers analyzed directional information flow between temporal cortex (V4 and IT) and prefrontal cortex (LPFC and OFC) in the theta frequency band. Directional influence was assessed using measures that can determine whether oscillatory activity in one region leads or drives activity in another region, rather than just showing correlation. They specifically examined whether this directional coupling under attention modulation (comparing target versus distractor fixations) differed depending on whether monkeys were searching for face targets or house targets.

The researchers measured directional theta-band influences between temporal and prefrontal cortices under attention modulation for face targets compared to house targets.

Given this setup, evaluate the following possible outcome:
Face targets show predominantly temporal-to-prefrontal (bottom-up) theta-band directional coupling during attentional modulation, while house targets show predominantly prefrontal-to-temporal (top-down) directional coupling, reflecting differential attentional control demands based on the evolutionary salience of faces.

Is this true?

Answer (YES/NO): NO